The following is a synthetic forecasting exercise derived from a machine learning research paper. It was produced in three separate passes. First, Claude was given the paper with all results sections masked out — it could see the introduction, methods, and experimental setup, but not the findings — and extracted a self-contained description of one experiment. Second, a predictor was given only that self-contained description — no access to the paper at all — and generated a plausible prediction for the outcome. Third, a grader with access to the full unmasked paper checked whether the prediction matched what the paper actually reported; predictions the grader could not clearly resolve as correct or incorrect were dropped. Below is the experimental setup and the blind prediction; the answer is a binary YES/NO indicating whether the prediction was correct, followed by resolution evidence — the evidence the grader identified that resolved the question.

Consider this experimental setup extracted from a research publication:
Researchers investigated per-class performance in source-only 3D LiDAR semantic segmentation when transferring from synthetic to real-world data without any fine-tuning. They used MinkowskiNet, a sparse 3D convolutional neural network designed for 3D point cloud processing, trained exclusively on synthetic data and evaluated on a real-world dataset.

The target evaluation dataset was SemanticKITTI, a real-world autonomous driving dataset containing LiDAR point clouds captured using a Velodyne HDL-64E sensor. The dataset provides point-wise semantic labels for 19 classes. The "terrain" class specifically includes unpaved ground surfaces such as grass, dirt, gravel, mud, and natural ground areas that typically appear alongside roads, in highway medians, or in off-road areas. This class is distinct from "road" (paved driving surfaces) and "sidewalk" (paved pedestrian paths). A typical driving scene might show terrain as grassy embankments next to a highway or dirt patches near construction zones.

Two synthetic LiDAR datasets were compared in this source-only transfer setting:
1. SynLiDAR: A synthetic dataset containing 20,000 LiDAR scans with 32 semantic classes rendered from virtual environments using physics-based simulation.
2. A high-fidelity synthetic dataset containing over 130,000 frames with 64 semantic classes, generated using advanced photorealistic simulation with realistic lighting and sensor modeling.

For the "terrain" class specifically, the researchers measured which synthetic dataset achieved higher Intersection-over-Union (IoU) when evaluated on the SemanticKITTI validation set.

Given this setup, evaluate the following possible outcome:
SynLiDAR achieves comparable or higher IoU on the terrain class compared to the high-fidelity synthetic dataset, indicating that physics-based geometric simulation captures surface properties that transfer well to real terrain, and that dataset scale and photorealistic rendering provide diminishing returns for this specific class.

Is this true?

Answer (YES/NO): YES